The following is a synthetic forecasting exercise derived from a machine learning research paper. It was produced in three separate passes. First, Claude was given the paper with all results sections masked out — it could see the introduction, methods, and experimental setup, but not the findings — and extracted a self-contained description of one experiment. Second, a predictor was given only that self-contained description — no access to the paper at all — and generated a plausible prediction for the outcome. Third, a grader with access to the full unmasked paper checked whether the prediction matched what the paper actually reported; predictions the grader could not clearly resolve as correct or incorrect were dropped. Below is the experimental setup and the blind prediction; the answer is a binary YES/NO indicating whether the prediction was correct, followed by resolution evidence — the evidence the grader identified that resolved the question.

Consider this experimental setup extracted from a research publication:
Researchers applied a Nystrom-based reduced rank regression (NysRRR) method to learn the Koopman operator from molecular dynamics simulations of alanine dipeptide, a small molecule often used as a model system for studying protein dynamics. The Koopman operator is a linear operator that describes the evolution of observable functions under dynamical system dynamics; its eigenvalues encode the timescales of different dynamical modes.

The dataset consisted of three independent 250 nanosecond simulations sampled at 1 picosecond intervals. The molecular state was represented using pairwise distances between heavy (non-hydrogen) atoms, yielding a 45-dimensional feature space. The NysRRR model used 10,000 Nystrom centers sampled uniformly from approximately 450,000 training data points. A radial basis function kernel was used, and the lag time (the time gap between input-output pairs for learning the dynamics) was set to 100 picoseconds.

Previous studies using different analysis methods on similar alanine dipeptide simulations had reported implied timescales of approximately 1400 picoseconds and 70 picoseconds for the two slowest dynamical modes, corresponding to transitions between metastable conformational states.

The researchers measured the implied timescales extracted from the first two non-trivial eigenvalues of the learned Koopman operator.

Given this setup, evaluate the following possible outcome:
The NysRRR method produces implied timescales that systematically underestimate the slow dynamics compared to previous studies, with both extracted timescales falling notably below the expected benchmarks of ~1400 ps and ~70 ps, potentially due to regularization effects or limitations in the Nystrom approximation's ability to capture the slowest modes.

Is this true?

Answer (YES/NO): NO